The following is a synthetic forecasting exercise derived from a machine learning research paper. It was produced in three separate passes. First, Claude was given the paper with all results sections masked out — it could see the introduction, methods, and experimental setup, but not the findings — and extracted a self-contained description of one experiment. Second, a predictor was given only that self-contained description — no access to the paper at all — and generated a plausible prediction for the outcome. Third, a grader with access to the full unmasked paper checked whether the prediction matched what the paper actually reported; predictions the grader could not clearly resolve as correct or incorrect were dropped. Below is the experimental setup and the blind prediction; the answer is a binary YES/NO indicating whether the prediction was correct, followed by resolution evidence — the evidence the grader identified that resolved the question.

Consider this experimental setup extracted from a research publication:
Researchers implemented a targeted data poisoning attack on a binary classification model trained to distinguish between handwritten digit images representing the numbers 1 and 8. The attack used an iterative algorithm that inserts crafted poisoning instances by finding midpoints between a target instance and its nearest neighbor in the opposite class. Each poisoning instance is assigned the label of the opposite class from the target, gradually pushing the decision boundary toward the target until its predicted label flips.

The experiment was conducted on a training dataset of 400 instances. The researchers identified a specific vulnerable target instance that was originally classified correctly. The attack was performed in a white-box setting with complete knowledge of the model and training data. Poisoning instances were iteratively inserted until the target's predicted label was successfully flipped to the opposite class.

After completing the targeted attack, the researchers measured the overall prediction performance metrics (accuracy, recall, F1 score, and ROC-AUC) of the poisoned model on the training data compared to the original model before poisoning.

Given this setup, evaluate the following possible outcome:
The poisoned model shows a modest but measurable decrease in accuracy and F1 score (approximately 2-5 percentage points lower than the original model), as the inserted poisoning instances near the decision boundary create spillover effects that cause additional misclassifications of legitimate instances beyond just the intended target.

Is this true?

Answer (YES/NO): NO